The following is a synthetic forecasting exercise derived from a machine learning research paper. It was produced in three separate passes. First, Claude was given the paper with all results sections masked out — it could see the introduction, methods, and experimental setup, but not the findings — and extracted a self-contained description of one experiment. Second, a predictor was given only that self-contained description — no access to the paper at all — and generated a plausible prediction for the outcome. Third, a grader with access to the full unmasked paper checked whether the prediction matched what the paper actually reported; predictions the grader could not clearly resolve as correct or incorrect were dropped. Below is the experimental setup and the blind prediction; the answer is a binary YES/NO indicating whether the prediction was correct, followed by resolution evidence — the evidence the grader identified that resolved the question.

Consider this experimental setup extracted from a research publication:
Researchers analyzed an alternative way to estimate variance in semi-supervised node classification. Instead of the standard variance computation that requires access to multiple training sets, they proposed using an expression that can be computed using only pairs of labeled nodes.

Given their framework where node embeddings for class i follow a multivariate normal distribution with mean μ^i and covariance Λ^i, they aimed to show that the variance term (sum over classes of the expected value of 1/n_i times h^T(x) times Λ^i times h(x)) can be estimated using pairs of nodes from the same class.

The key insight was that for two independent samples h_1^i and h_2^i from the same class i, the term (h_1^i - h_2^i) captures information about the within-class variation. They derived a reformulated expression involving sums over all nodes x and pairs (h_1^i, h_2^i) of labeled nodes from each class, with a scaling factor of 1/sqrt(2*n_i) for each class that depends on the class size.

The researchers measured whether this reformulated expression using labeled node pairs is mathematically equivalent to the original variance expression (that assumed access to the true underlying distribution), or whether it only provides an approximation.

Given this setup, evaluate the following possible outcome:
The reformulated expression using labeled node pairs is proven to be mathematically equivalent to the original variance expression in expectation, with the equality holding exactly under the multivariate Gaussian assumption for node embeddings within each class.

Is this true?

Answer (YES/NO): YES